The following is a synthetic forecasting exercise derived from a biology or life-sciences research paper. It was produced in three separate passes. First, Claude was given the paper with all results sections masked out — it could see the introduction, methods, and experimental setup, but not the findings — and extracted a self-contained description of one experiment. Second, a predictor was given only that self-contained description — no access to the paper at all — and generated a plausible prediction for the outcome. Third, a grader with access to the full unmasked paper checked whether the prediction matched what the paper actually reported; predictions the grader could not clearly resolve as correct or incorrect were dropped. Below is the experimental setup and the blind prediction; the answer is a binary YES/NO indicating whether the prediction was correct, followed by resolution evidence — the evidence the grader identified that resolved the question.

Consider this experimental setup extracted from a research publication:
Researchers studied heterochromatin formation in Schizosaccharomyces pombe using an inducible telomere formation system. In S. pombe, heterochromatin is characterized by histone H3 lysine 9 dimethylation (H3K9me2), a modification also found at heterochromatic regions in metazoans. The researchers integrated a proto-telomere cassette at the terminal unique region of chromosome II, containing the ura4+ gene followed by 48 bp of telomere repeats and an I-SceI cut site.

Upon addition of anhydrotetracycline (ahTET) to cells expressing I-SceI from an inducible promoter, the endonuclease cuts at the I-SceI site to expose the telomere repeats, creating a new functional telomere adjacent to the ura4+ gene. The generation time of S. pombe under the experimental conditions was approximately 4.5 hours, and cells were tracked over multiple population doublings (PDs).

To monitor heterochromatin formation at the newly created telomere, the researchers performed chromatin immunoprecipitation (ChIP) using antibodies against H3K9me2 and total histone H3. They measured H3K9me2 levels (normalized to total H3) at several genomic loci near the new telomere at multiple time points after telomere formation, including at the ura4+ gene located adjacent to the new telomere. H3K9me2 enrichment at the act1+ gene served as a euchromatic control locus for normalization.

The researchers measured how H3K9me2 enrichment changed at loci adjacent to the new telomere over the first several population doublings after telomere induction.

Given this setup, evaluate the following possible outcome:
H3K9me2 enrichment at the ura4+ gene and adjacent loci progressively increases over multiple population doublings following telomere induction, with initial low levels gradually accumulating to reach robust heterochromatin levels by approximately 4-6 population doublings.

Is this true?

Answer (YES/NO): NO